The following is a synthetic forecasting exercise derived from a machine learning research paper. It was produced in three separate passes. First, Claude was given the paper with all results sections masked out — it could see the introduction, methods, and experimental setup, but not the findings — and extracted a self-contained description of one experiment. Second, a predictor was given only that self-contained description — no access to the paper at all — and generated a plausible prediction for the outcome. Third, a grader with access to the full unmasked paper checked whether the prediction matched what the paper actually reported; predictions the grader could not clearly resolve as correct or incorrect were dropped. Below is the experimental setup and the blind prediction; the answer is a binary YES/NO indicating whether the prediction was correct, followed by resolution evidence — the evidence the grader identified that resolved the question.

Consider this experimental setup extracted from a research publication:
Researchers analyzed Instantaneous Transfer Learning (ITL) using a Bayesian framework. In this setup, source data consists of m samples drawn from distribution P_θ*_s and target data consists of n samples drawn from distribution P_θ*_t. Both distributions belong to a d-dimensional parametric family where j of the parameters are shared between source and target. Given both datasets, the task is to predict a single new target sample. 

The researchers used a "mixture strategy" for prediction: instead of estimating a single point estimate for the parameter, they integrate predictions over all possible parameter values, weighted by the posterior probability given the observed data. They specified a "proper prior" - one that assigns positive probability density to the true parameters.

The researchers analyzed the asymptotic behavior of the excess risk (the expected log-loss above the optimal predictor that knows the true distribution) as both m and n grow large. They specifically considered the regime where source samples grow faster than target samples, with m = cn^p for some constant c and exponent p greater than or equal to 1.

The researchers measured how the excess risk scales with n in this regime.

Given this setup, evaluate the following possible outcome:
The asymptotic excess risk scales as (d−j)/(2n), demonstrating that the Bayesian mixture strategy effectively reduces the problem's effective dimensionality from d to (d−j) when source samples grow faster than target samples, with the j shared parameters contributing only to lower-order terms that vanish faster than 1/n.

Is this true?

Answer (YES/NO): NO